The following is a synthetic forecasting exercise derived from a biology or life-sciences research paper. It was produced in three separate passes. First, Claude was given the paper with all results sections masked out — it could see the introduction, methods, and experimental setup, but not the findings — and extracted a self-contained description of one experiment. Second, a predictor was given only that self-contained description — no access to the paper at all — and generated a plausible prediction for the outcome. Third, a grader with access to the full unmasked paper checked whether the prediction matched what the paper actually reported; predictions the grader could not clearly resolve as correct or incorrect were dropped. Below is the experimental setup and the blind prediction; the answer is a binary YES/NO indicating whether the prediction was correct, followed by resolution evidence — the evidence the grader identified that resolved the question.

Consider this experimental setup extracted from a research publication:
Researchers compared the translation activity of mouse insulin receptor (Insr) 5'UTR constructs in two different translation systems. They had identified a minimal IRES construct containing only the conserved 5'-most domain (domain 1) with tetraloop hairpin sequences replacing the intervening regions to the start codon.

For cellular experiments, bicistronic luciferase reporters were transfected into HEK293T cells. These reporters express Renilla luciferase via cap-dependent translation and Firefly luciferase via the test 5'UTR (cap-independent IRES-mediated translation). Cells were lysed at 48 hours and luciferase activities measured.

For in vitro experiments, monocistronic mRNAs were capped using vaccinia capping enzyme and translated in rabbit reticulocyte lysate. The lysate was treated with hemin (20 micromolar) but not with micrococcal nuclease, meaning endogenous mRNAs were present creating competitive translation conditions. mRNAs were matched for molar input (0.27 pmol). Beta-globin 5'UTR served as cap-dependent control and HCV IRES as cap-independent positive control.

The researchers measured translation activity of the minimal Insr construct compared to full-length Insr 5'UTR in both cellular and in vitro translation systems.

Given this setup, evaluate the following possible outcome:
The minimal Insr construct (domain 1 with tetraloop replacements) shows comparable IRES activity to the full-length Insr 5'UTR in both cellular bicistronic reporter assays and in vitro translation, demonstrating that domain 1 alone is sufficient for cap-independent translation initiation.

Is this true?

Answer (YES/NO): NO